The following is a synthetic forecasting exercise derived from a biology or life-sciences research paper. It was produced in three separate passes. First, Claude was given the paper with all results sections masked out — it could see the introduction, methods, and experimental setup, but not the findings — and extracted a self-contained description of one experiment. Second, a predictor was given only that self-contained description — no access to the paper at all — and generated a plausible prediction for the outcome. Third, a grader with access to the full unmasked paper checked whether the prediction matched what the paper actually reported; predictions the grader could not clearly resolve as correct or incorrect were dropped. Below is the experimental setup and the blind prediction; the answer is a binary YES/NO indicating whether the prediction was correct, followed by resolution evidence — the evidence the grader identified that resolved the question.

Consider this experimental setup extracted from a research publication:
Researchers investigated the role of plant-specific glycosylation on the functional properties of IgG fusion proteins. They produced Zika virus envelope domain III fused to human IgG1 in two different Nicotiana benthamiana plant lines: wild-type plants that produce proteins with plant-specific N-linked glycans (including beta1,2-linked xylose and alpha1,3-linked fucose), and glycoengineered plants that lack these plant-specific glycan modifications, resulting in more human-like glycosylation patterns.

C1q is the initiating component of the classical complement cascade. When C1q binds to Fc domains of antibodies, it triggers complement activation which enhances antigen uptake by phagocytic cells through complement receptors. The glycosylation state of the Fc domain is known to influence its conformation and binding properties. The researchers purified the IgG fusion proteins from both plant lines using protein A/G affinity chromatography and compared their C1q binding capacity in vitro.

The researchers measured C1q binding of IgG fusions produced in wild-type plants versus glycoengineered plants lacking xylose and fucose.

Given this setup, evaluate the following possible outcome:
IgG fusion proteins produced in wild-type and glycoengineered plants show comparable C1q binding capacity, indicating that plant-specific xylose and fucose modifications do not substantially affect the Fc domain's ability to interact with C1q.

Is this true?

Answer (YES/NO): NO